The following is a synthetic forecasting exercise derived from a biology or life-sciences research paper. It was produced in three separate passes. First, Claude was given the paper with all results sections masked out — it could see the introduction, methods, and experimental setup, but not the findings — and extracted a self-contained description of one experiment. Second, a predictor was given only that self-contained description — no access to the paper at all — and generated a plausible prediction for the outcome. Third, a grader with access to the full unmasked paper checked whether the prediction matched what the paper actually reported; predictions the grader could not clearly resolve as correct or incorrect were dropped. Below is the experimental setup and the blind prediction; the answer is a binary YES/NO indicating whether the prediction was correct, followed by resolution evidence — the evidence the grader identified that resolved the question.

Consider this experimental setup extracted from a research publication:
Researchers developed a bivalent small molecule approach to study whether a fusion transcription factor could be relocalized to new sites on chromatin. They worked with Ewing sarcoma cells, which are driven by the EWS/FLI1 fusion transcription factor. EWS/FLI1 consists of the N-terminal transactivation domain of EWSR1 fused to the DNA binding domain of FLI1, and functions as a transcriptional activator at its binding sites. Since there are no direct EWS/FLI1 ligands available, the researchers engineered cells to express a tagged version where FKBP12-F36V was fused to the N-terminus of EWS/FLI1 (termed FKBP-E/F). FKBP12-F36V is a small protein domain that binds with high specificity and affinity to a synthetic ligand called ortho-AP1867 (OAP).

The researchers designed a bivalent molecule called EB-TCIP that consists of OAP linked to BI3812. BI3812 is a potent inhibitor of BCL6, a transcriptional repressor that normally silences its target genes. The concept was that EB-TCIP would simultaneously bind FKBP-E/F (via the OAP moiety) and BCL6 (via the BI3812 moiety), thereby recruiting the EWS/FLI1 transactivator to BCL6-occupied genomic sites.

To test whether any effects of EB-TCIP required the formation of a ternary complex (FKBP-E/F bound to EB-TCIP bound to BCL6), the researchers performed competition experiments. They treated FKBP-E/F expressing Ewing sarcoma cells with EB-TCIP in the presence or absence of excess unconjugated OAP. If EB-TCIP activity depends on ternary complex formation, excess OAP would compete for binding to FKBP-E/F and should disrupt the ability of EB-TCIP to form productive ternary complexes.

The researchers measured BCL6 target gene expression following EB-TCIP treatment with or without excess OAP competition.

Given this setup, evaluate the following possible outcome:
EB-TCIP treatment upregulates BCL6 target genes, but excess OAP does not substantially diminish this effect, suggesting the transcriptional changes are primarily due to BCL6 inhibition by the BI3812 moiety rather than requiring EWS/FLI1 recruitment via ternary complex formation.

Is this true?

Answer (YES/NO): NO